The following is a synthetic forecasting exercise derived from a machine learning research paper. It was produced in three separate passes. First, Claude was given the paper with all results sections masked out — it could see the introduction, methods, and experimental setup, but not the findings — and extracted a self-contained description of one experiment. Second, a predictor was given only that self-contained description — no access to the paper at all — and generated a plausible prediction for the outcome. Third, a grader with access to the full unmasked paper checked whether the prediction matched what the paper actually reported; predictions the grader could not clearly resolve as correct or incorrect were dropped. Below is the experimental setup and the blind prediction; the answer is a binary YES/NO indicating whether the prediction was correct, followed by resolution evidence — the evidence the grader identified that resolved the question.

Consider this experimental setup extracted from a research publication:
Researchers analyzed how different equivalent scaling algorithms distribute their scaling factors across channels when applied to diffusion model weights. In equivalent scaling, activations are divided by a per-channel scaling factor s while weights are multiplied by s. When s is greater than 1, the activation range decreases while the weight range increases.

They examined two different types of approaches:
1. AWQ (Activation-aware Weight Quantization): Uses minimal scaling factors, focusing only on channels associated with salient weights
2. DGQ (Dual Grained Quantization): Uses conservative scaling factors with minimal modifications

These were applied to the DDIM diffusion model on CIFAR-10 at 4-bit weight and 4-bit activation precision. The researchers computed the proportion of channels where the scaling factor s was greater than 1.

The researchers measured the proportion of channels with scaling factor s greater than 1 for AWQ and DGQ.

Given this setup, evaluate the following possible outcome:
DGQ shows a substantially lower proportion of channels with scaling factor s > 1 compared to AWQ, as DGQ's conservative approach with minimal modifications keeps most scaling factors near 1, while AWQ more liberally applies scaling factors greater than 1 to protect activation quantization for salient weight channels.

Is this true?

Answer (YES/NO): YES